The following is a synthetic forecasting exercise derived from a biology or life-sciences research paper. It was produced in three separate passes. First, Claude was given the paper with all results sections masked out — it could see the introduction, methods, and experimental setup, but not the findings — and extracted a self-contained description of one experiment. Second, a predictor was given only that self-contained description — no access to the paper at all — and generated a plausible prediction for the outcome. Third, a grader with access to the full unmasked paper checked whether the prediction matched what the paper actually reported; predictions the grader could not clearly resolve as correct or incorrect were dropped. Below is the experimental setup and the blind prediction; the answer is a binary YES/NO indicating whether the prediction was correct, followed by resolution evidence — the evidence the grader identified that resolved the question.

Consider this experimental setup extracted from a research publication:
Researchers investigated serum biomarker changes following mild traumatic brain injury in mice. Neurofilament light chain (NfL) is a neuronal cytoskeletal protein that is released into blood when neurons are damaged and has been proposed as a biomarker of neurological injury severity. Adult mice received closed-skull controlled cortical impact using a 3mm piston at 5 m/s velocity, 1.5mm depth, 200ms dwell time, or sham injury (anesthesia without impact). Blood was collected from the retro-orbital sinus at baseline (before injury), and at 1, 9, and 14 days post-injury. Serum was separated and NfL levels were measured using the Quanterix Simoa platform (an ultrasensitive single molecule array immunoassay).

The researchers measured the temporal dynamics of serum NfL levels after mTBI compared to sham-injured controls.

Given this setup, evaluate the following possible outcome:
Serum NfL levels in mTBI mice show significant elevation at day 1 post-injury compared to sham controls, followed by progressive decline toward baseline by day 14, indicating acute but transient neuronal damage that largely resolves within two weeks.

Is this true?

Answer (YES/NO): NO